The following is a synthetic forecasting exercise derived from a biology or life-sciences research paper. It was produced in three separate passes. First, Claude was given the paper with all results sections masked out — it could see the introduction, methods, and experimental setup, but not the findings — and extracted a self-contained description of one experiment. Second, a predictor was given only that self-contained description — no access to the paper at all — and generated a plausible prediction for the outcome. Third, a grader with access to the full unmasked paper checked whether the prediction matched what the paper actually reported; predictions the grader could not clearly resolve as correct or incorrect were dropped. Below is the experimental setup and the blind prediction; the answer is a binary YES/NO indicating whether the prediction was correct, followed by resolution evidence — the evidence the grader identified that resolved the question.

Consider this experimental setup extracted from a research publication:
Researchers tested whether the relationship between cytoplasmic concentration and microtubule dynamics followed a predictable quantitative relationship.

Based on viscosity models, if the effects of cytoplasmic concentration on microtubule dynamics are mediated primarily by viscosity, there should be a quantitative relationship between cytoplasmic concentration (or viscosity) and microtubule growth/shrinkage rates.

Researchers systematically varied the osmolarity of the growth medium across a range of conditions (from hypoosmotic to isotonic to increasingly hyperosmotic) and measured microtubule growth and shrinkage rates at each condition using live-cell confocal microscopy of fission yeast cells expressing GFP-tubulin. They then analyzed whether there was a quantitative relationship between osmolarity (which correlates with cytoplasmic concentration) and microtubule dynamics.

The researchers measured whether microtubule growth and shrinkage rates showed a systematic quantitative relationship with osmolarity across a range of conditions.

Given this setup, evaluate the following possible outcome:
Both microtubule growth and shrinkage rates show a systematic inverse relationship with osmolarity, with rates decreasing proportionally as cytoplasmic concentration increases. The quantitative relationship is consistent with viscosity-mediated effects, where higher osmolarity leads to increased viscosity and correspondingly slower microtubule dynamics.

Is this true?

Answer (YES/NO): YES